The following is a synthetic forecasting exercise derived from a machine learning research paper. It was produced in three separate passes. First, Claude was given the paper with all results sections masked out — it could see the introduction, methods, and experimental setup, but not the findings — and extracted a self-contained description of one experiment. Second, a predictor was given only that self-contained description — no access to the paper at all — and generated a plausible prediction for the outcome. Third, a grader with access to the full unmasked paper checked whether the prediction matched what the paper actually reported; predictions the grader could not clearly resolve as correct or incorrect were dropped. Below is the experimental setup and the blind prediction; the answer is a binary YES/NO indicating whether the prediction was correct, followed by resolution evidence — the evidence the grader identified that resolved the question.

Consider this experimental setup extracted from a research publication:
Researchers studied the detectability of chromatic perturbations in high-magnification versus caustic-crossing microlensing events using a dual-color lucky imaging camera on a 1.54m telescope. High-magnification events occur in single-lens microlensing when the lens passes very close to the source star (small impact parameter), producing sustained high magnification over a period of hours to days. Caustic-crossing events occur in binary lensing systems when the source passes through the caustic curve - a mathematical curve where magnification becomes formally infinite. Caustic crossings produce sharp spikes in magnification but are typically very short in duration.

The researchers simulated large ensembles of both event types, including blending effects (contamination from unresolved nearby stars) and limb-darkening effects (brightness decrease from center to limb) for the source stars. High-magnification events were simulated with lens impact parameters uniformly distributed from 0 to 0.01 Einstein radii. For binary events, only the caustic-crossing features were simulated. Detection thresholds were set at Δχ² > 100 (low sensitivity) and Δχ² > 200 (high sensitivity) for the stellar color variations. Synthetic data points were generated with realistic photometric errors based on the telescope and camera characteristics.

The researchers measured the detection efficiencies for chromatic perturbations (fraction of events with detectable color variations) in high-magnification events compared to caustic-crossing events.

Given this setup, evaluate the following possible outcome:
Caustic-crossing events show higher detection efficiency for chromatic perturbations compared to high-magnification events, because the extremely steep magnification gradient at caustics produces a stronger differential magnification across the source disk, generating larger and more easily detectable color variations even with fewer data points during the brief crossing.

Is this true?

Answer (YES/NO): NO